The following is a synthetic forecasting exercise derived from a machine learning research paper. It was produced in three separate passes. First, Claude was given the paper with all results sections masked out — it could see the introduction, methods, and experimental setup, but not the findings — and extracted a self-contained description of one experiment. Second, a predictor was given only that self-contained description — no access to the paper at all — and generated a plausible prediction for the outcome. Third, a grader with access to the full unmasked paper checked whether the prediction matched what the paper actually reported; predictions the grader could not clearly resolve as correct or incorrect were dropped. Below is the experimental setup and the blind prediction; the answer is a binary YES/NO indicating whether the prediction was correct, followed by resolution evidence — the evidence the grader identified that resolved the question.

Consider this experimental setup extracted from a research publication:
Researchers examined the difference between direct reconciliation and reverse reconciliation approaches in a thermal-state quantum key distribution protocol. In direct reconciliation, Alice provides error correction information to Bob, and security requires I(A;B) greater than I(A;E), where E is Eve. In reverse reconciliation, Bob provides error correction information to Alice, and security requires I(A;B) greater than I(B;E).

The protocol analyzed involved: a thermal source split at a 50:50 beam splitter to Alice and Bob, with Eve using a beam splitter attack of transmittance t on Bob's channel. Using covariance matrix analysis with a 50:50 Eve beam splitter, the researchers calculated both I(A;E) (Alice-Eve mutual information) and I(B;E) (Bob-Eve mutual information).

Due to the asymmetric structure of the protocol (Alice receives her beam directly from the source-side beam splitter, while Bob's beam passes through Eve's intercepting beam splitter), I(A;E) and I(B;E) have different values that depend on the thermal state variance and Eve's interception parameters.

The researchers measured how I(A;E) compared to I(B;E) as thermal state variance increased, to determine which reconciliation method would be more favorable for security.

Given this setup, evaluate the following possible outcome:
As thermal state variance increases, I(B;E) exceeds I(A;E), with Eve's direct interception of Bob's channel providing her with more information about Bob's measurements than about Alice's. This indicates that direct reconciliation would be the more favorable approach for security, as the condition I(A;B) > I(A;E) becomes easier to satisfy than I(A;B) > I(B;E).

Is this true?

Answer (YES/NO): NO